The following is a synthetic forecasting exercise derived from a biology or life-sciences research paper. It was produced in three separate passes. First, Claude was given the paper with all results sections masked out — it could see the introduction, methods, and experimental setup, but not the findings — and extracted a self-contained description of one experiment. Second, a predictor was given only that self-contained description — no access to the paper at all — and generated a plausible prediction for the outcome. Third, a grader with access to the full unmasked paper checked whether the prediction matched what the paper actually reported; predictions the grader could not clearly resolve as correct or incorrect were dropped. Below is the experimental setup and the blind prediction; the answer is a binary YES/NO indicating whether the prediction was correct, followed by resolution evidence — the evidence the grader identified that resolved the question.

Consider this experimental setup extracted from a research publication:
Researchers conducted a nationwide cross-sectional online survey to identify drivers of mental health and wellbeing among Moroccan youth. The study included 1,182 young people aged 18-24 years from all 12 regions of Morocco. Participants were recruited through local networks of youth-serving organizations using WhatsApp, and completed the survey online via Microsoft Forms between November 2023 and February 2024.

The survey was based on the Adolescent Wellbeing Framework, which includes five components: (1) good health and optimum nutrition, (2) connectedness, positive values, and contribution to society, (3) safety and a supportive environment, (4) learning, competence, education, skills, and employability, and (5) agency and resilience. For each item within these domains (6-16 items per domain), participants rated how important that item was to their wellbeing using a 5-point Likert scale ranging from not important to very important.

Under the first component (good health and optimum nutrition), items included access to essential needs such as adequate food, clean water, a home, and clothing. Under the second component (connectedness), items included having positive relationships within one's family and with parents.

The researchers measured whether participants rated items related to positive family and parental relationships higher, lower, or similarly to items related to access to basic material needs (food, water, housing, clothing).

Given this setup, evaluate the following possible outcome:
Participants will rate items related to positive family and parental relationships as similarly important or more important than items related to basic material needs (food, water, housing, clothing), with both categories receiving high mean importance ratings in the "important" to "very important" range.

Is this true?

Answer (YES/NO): YES